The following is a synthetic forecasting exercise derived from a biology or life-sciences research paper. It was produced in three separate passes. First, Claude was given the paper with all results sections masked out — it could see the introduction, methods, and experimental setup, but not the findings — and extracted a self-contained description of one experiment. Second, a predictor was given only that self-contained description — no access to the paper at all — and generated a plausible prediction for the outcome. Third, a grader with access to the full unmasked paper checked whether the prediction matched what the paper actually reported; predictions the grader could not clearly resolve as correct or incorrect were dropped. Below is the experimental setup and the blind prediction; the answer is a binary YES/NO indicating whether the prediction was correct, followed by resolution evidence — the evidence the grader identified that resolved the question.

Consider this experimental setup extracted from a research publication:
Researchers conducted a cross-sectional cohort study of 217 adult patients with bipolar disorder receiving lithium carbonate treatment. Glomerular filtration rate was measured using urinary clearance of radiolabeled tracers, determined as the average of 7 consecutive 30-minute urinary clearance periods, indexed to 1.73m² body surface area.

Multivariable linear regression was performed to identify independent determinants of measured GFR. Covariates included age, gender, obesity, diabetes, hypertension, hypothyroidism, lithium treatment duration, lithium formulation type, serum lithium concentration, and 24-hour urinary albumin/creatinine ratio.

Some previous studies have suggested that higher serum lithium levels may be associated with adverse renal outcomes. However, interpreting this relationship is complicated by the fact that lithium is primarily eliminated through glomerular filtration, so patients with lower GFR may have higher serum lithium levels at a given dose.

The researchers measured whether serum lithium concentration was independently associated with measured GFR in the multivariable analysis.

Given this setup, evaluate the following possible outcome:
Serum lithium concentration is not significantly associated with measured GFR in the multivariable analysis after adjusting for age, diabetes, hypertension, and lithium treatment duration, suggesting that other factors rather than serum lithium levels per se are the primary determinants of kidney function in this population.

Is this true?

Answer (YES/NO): YES